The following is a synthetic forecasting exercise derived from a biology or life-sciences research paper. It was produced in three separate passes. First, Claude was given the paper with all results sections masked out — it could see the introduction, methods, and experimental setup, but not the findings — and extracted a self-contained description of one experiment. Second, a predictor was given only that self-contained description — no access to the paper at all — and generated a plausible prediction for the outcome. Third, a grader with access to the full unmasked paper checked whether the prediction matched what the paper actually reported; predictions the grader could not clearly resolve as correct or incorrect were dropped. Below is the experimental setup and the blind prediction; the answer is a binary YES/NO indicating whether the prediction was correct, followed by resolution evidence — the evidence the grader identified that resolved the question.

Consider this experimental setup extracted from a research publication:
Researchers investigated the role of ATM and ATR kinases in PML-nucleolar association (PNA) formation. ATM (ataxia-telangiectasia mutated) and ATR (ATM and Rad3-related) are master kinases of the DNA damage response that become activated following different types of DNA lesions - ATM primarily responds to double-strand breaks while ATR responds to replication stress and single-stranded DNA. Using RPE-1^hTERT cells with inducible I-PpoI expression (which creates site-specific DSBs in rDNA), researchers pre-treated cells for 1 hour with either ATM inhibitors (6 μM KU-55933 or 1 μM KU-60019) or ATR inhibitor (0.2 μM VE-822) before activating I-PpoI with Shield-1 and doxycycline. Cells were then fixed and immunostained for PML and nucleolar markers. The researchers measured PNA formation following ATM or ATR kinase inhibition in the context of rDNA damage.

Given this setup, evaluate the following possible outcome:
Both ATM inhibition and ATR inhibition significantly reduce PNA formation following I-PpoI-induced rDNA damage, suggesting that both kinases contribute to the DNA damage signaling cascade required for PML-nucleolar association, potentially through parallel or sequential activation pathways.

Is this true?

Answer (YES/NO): YES